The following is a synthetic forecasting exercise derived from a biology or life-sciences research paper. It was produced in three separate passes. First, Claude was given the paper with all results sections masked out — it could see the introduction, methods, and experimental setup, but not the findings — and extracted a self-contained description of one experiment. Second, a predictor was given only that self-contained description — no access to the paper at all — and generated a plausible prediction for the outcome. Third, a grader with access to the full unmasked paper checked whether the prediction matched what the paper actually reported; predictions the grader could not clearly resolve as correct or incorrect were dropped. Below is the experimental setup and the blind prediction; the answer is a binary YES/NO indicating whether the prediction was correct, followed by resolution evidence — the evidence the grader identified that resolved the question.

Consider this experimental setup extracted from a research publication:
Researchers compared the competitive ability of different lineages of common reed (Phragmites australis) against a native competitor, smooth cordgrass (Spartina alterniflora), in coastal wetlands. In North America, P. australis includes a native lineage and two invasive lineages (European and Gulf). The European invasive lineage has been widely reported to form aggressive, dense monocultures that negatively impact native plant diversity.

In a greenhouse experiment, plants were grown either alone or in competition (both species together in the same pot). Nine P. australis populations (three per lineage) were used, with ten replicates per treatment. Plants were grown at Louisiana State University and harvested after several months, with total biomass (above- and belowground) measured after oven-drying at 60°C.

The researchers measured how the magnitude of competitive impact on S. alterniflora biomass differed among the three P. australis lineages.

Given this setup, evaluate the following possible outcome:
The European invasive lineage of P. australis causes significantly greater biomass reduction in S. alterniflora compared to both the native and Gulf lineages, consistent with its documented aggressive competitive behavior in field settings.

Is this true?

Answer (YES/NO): NO